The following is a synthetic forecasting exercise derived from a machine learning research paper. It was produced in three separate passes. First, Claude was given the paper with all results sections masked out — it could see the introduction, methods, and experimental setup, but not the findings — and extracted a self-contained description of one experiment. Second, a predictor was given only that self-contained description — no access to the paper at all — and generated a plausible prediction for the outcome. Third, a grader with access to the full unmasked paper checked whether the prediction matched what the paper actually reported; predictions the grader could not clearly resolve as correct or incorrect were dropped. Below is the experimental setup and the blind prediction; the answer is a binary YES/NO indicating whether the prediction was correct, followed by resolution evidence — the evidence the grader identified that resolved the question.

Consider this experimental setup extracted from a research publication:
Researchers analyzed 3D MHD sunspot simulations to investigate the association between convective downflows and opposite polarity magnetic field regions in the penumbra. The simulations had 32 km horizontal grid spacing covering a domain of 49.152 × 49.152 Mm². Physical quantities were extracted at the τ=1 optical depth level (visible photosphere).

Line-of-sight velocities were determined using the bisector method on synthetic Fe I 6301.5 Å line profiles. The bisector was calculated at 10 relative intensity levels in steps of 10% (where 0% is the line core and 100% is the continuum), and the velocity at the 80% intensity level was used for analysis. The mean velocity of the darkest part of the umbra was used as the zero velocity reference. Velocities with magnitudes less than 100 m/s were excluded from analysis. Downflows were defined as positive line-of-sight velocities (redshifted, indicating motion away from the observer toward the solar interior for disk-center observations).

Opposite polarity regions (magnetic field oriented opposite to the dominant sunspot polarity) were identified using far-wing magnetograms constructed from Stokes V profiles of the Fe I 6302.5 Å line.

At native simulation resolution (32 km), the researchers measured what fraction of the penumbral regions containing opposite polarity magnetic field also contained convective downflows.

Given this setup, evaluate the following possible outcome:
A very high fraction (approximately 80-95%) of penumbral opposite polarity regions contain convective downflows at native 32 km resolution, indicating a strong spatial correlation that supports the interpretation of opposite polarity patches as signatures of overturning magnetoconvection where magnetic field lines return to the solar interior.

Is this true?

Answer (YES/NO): NO